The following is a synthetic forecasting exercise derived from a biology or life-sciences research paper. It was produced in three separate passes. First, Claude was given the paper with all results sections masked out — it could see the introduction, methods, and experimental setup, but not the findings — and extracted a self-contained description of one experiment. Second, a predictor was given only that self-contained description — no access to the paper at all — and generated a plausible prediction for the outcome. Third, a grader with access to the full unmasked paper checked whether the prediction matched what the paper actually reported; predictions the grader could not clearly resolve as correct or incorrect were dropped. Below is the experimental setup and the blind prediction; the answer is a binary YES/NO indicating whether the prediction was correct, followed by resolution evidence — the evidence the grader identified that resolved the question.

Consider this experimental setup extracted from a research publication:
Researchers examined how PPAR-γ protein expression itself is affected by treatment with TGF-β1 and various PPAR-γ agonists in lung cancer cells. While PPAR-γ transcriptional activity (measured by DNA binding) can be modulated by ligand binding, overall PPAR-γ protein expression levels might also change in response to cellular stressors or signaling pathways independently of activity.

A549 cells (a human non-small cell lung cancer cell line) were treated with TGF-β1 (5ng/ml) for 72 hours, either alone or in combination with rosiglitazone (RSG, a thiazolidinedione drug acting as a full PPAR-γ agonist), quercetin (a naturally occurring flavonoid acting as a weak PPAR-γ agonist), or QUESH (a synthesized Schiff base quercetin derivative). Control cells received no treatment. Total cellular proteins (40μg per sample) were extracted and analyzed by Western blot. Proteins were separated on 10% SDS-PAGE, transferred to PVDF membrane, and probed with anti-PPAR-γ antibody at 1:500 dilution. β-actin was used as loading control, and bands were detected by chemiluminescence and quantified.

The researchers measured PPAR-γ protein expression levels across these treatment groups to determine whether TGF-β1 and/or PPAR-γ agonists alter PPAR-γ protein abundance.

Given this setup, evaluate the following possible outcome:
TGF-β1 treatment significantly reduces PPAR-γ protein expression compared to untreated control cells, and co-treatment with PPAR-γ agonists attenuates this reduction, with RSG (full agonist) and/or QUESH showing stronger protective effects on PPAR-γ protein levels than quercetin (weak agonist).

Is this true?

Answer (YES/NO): NO